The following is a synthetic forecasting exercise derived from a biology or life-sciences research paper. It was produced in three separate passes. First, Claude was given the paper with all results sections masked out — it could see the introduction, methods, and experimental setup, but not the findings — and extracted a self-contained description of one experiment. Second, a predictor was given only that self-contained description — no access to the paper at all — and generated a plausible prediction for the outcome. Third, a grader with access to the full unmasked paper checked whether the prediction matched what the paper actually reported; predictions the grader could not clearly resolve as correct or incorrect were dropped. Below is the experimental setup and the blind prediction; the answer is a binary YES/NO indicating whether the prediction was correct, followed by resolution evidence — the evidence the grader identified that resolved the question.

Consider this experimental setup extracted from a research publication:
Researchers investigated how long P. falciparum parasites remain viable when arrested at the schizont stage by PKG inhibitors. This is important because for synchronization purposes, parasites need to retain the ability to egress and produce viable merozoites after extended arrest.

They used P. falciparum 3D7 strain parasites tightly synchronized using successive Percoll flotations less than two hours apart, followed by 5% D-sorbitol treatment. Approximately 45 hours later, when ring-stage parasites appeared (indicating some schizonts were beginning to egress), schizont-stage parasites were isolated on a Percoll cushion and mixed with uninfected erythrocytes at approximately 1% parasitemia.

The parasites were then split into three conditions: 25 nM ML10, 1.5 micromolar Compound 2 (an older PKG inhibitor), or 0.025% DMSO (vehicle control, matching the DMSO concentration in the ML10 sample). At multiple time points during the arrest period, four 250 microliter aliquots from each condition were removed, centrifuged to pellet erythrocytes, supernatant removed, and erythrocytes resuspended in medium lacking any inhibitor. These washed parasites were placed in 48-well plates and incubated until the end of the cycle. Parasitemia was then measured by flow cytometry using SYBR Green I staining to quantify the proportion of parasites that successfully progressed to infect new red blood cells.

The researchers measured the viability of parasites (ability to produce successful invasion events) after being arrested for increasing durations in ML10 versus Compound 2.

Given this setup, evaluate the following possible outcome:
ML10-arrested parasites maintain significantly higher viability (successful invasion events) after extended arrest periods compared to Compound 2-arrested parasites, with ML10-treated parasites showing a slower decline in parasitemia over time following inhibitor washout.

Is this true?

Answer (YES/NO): NO